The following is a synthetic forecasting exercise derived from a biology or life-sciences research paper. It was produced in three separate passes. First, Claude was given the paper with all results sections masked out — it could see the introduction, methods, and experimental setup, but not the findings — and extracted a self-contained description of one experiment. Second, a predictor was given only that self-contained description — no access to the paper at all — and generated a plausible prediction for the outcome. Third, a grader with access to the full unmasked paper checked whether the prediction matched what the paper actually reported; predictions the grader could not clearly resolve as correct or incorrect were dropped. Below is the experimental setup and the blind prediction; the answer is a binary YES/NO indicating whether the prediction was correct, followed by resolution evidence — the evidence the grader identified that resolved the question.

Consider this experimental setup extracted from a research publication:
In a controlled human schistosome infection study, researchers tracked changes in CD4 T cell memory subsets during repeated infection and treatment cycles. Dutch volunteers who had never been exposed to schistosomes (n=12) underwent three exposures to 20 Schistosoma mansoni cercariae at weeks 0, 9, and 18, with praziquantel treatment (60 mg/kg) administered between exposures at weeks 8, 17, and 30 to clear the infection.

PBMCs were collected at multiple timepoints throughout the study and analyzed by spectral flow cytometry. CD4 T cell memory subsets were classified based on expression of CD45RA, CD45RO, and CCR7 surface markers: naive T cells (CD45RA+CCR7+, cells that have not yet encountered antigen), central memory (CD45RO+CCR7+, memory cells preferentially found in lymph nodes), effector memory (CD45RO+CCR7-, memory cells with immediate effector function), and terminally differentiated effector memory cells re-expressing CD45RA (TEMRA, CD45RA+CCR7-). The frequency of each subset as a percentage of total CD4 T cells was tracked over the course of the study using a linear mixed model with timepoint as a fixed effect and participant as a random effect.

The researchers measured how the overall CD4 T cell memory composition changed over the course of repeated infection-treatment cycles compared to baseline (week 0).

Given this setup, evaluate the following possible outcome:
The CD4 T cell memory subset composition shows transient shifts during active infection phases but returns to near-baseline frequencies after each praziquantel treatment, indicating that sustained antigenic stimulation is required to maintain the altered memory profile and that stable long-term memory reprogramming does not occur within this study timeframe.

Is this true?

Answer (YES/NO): NO